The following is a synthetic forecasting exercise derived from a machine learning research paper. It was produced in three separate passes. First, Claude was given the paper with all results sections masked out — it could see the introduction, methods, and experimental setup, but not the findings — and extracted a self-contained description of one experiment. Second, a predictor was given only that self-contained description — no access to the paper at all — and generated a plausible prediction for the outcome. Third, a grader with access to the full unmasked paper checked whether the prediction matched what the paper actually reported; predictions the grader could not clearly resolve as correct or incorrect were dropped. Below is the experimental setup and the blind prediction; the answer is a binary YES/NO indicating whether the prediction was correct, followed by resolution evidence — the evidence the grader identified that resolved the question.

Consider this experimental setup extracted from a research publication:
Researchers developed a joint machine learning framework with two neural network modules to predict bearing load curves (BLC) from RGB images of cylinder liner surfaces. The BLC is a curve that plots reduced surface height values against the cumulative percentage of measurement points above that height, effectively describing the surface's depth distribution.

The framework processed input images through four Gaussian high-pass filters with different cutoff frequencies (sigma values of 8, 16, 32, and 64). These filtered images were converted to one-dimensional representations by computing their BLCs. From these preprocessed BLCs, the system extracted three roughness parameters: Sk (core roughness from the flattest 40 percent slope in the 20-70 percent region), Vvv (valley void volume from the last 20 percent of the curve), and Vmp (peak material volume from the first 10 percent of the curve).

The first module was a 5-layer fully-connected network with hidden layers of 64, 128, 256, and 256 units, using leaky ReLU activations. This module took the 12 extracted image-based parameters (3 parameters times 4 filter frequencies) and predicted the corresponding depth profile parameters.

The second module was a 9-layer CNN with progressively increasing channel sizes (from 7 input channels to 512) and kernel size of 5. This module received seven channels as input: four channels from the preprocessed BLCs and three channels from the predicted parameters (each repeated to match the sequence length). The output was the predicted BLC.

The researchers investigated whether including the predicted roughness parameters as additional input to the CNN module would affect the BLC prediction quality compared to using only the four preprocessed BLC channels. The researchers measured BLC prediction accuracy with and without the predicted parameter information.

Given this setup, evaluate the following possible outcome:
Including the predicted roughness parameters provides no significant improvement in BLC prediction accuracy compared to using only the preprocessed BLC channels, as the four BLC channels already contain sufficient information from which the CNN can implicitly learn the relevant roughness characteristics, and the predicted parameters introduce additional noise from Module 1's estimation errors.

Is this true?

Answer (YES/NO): NO